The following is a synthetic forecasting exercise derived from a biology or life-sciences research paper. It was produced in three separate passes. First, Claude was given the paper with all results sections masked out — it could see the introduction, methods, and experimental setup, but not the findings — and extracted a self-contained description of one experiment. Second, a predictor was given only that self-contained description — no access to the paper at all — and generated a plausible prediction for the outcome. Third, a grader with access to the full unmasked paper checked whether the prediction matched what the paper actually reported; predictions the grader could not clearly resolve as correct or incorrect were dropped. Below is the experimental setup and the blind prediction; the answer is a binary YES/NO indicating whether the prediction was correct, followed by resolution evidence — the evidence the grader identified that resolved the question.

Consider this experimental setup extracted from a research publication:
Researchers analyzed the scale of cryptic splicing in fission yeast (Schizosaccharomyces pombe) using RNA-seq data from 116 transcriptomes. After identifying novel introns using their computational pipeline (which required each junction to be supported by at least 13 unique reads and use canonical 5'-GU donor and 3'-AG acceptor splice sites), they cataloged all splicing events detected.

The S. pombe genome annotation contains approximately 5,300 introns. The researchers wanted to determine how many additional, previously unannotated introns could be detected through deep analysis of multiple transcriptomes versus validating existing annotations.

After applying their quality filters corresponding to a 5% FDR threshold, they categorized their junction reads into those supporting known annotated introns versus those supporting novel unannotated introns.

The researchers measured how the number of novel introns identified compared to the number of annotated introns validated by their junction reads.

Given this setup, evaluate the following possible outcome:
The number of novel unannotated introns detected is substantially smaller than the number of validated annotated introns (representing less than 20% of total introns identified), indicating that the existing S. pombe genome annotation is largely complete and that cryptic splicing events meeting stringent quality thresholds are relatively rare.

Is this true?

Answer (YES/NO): NO